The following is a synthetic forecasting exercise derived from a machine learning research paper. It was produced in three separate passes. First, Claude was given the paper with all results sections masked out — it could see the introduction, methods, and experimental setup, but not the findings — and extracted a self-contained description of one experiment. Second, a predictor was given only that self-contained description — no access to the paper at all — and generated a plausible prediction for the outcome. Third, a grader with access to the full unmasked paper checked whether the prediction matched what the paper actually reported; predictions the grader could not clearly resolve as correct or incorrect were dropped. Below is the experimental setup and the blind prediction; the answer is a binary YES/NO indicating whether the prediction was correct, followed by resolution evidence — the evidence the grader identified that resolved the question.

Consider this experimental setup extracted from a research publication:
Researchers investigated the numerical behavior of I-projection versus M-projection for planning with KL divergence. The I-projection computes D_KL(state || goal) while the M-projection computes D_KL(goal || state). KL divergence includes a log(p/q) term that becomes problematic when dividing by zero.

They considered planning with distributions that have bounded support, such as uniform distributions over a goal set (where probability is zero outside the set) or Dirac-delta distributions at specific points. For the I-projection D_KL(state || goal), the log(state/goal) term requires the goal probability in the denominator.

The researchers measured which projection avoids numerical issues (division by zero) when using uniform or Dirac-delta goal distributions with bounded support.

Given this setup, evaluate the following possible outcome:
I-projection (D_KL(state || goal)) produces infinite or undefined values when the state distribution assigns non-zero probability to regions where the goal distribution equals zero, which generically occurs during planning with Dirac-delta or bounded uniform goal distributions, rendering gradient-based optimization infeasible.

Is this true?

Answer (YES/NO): YES